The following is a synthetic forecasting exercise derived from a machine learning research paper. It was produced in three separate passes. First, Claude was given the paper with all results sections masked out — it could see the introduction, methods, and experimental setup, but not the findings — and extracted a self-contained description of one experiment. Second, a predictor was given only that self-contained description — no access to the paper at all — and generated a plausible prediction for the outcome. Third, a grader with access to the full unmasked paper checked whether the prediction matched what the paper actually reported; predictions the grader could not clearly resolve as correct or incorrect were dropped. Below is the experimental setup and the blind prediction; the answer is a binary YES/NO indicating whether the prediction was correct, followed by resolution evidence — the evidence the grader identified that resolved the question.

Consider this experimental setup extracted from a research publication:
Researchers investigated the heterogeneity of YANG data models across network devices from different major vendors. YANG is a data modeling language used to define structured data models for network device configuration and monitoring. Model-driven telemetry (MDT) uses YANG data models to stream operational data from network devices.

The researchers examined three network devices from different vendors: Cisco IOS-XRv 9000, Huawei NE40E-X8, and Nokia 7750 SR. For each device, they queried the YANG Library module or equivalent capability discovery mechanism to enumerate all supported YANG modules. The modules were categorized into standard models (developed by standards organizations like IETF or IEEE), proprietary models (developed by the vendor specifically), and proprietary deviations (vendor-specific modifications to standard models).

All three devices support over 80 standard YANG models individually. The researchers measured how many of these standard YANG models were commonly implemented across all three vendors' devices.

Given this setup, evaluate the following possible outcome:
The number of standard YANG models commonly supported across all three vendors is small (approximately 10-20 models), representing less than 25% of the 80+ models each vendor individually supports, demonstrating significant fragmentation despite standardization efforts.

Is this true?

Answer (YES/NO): YES